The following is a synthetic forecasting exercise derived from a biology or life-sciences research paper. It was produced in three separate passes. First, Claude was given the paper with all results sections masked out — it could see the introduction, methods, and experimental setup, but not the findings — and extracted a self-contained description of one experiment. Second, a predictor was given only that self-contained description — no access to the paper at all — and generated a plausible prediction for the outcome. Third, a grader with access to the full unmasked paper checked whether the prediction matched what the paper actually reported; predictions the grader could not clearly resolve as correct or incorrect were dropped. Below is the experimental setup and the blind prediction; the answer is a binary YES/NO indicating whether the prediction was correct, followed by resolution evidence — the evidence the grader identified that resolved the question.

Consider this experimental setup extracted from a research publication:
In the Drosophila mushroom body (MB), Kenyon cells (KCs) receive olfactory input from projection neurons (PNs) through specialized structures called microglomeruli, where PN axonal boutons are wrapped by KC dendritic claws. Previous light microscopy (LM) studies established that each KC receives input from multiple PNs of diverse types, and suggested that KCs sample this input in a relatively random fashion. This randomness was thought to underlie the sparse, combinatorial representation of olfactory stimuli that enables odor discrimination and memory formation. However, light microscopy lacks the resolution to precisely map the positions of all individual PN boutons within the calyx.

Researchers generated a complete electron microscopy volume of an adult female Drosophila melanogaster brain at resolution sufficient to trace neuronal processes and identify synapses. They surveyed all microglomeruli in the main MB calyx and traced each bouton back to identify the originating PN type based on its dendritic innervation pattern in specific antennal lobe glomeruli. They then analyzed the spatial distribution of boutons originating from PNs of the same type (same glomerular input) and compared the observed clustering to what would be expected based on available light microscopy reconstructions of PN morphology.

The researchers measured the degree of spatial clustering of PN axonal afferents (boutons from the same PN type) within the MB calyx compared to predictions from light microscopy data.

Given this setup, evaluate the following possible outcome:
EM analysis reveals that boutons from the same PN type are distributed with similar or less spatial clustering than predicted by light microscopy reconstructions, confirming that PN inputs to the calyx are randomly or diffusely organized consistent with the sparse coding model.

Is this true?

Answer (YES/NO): NO